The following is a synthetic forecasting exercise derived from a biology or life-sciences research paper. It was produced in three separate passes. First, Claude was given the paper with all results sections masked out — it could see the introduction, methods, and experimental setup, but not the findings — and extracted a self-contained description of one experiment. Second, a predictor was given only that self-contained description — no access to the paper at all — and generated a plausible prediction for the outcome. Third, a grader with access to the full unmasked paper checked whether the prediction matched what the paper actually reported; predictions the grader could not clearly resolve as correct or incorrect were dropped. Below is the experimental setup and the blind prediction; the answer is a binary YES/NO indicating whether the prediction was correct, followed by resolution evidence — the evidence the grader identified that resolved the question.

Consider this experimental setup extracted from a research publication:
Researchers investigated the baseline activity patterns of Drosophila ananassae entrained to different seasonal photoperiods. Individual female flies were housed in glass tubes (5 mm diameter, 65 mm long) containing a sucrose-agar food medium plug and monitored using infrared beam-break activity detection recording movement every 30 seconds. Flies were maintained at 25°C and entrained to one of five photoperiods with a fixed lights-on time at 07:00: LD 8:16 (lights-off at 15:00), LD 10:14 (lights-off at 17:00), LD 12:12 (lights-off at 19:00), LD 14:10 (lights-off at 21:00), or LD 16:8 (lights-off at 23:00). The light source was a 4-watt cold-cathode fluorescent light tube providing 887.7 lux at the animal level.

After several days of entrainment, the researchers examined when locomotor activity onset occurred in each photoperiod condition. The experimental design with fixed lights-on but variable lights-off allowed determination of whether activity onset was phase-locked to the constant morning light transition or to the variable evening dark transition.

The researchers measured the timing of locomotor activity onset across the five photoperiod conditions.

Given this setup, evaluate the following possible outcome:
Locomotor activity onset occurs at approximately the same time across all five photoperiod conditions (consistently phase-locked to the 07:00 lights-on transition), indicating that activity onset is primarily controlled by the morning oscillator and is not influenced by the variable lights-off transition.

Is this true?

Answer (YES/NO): YES